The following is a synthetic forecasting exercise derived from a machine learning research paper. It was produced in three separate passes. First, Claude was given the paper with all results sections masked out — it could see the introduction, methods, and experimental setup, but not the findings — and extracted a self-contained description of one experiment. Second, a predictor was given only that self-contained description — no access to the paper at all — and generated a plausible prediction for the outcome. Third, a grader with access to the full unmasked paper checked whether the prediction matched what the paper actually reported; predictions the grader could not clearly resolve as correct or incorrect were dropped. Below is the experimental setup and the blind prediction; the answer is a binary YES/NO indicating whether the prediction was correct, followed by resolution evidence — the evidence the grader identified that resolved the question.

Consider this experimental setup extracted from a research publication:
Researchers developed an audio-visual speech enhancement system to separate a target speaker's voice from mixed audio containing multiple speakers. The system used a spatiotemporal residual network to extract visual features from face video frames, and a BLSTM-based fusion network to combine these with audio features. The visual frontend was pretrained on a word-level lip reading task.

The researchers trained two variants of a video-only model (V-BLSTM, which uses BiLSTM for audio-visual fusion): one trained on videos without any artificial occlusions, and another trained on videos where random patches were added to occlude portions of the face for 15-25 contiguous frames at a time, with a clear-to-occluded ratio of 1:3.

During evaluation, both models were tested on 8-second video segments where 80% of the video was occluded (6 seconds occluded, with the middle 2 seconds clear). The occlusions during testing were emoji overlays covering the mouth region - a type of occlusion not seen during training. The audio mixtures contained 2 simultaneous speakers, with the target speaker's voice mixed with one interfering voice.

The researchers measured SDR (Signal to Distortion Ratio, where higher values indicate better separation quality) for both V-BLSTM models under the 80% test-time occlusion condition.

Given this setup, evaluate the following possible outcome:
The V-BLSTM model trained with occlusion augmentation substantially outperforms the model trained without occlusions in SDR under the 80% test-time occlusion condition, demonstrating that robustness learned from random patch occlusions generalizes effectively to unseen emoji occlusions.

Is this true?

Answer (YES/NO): YES